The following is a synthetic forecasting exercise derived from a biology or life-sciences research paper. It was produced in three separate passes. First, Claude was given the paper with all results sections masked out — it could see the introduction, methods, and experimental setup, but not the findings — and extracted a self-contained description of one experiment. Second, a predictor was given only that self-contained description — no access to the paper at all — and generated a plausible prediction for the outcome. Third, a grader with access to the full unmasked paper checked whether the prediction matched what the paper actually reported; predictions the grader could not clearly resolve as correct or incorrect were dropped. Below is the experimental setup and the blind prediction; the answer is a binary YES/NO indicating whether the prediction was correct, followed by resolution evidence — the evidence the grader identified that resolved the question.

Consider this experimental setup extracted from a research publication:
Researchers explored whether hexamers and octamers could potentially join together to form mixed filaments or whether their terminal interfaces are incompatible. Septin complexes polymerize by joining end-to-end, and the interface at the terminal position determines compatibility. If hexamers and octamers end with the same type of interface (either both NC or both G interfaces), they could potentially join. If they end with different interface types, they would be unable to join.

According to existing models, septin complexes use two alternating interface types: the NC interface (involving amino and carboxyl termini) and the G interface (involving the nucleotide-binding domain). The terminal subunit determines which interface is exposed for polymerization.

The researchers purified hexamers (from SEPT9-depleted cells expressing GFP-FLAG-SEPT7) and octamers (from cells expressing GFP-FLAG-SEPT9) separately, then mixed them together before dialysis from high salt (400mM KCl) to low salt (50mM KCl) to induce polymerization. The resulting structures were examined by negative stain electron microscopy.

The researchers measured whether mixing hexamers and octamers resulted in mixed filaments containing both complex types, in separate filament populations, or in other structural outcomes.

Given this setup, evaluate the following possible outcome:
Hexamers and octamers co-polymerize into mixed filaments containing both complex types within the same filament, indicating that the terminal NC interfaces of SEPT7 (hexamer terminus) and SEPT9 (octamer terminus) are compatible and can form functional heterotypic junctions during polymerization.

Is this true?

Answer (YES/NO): NO